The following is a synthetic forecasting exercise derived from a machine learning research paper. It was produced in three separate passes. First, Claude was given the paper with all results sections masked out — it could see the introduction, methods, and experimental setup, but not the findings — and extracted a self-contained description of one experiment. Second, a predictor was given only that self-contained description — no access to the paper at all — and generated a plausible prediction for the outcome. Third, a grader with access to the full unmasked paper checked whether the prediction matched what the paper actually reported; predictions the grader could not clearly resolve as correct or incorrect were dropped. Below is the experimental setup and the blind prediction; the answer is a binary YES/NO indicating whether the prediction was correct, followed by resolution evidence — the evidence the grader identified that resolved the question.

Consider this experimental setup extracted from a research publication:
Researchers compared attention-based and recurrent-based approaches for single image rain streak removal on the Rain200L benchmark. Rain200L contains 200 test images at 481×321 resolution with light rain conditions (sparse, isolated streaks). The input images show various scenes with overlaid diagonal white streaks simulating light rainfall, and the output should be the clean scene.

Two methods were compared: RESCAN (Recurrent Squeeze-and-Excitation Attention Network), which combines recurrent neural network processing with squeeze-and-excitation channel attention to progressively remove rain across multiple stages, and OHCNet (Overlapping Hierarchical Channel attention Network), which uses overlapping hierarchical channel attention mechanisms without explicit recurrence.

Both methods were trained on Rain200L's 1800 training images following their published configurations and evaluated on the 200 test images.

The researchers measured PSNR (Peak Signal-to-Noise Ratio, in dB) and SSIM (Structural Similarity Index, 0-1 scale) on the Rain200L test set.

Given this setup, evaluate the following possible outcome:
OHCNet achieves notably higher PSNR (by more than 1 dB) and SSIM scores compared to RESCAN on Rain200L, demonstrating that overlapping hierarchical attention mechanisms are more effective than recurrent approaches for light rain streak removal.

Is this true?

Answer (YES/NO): YES